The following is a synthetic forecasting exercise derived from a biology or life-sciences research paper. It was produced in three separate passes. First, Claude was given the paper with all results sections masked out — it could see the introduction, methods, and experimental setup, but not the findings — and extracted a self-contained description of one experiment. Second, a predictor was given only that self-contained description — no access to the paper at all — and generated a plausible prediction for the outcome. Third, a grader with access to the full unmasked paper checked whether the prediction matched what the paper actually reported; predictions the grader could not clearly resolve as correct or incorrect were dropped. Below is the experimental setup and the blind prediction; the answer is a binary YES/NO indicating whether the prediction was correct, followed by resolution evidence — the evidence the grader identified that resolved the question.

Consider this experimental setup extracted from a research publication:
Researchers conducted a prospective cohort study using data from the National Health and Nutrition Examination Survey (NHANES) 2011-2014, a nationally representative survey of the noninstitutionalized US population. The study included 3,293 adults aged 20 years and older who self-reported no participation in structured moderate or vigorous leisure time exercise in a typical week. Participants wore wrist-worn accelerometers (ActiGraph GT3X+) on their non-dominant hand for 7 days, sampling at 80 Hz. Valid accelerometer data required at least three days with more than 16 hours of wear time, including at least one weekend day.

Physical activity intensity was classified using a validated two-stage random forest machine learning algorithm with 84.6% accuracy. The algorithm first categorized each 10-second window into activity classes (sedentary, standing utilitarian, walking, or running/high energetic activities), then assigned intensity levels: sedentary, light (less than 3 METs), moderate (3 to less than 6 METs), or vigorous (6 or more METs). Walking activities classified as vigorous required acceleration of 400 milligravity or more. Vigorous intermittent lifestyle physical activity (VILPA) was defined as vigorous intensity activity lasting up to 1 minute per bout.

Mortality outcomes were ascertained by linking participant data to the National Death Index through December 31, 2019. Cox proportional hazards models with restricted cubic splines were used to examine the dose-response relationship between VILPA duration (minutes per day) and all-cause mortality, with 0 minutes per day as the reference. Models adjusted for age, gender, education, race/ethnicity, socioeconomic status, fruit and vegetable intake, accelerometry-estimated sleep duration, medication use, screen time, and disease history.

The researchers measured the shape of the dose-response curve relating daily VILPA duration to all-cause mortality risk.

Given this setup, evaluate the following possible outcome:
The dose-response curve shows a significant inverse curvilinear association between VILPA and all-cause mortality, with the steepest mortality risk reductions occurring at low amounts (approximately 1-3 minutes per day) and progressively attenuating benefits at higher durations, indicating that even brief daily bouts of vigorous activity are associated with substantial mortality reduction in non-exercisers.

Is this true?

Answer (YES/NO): NO